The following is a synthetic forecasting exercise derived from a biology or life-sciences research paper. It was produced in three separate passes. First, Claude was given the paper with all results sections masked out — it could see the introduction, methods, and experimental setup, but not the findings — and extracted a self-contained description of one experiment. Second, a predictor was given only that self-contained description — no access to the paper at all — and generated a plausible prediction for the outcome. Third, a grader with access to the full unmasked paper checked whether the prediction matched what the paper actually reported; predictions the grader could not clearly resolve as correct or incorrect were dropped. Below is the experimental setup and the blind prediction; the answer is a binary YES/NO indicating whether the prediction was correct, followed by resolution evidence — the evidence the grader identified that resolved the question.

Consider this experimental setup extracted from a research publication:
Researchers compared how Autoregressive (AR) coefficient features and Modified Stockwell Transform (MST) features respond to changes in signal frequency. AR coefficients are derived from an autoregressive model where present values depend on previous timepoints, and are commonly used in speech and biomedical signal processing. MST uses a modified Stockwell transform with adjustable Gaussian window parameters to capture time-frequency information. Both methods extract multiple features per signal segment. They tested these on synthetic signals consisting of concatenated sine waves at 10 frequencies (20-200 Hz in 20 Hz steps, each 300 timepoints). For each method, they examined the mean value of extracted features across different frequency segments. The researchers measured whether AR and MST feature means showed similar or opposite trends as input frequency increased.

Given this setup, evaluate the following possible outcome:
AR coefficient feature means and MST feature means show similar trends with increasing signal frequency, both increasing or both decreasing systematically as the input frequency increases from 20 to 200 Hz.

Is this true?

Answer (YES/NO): NO